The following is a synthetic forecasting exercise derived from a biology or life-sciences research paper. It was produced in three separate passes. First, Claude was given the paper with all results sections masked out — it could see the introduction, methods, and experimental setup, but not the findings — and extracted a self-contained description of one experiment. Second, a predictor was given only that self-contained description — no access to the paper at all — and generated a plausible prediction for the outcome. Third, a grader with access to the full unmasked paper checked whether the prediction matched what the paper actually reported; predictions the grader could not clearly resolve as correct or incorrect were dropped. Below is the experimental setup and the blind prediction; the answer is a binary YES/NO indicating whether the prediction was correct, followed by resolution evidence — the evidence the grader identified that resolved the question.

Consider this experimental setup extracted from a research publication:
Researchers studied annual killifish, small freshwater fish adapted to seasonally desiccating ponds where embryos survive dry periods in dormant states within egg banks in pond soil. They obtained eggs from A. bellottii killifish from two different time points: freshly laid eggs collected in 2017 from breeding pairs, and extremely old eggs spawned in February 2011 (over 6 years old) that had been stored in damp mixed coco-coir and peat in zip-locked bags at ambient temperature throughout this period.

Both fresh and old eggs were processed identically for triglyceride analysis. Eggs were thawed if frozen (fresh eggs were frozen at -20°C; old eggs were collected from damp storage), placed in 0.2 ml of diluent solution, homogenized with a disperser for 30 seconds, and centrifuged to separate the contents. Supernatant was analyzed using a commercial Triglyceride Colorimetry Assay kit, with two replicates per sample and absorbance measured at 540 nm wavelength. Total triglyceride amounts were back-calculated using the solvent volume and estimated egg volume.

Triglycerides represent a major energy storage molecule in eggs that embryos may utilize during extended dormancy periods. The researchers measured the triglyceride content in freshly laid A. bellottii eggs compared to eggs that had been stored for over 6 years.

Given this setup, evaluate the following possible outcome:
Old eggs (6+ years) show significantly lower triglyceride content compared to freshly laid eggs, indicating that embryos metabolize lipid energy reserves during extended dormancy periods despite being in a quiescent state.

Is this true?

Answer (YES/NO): NO